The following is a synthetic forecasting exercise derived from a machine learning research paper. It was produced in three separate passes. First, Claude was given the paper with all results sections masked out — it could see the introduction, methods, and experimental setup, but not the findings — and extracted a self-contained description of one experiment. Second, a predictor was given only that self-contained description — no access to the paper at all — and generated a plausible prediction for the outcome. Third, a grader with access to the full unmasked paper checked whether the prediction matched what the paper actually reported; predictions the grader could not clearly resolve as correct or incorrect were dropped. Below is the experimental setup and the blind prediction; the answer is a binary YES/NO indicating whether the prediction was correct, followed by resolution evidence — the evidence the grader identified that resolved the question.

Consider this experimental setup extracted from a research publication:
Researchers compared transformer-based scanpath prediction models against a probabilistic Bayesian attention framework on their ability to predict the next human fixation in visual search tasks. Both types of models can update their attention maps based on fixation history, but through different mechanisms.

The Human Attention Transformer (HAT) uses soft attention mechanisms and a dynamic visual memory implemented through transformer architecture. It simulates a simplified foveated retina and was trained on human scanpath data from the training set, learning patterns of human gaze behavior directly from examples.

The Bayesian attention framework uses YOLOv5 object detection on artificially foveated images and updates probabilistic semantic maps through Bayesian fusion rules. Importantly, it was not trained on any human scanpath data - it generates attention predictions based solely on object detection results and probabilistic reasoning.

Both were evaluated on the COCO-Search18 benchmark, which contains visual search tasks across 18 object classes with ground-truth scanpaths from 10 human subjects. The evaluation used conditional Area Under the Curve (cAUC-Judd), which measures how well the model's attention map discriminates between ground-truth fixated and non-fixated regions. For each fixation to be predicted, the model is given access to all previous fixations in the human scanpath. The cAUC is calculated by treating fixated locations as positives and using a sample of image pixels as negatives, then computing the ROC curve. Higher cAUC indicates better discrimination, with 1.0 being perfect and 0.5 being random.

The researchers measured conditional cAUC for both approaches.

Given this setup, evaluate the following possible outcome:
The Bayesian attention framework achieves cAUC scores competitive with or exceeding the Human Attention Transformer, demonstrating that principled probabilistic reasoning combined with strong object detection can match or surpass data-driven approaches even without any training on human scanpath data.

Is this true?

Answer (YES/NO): NO